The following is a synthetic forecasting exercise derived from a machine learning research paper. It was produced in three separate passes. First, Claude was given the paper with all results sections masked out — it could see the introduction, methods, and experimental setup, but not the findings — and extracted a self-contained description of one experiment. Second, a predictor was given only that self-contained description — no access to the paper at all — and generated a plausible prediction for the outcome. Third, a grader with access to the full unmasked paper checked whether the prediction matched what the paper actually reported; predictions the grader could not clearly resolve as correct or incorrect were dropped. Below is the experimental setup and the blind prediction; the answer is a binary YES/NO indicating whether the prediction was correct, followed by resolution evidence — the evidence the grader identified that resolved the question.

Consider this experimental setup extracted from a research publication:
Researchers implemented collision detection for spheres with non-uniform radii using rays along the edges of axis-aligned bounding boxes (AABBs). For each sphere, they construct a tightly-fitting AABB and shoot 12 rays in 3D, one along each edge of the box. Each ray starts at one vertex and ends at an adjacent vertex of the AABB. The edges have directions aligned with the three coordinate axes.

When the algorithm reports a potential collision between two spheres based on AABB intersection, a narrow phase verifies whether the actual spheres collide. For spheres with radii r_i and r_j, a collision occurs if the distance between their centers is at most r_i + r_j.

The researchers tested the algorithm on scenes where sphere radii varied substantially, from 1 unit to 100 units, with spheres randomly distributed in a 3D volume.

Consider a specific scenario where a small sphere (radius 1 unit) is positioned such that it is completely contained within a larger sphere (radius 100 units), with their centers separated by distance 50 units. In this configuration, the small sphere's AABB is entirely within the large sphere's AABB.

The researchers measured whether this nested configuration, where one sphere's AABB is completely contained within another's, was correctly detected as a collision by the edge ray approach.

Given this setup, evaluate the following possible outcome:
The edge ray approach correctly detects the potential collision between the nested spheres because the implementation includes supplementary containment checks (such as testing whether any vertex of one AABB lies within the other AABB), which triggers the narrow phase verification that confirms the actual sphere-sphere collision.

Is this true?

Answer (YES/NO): NO